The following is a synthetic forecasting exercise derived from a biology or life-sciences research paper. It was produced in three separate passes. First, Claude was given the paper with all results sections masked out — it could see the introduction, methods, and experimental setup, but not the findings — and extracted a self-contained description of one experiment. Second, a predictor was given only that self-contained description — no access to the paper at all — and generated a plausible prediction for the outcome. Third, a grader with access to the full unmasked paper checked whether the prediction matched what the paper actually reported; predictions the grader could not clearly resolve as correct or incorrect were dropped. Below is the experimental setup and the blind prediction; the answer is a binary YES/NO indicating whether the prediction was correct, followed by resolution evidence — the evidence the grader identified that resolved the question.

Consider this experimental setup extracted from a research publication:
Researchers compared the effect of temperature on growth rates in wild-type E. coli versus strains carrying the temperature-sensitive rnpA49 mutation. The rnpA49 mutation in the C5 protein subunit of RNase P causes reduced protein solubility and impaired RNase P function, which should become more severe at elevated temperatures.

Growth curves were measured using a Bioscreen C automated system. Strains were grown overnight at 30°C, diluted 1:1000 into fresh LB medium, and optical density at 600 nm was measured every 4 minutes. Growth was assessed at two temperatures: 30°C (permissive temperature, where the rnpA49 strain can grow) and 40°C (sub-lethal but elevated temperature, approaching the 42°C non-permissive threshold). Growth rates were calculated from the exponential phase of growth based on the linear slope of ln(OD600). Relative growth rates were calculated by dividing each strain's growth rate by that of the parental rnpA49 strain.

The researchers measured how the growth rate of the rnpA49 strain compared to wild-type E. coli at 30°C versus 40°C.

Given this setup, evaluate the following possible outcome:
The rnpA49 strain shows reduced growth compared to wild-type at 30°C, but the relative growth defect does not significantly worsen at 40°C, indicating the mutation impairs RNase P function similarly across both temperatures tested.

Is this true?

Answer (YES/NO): NO